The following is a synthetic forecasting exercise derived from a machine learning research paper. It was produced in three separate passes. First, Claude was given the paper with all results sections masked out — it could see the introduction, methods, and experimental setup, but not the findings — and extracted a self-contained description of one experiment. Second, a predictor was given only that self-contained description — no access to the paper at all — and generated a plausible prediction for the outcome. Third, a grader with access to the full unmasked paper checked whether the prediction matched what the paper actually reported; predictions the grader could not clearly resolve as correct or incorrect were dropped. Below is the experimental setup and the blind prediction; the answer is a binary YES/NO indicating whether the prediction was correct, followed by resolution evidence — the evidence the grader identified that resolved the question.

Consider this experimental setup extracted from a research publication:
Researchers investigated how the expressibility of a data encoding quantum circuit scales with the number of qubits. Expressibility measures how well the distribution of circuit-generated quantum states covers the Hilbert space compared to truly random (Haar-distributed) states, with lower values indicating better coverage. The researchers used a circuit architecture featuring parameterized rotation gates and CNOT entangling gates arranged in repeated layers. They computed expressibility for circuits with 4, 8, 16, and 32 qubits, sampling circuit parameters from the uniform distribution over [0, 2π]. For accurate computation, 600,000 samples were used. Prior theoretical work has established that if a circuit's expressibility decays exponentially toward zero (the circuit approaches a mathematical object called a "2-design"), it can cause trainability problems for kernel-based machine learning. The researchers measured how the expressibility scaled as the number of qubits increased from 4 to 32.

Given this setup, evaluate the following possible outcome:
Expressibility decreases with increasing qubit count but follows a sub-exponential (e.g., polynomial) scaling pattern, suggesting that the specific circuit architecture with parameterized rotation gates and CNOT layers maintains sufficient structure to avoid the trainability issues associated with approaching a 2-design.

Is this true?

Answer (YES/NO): NO